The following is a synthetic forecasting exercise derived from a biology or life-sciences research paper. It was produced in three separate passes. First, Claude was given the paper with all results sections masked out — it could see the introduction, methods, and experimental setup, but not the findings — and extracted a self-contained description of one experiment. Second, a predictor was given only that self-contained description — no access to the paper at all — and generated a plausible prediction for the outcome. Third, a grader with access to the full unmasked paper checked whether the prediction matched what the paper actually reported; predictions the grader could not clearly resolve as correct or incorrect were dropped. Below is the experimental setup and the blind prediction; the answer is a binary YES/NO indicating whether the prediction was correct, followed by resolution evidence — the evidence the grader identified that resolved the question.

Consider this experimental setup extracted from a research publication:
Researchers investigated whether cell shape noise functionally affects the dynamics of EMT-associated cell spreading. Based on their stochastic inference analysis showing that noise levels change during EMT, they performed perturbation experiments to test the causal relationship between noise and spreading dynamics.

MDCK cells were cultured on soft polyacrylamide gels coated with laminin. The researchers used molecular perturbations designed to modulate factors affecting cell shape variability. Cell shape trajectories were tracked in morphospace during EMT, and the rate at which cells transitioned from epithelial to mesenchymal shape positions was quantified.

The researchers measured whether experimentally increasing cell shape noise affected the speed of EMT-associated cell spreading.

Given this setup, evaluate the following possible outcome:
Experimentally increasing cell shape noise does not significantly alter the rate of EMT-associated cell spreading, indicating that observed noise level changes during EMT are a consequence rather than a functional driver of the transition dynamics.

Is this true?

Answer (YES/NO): NO